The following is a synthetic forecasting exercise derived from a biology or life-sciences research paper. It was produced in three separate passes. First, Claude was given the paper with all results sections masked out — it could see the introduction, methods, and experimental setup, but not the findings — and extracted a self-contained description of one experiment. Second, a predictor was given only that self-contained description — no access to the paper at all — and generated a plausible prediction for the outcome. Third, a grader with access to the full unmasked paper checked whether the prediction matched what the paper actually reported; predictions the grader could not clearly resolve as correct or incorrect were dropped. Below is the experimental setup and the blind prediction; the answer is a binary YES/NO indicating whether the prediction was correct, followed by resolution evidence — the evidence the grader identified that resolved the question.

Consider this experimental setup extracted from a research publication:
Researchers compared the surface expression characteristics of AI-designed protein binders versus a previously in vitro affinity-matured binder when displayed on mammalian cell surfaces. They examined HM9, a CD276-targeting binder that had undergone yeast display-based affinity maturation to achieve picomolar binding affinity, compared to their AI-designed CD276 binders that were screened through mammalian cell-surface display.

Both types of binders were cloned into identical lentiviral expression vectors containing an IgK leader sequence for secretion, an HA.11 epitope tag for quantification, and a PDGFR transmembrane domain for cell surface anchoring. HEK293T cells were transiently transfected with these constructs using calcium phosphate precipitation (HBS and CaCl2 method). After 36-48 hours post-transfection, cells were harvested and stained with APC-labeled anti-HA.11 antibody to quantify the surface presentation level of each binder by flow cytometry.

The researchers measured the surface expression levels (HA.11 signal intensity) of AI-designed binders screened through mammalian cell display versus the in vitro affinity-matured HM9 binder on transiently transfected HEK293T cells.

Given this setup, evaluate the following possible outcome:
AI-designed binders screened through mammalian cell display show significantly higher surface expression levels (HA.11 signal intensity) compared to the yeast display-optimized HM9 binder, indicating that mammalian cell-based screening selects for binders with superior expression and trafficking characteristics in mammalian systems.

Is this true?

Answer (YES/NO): YES